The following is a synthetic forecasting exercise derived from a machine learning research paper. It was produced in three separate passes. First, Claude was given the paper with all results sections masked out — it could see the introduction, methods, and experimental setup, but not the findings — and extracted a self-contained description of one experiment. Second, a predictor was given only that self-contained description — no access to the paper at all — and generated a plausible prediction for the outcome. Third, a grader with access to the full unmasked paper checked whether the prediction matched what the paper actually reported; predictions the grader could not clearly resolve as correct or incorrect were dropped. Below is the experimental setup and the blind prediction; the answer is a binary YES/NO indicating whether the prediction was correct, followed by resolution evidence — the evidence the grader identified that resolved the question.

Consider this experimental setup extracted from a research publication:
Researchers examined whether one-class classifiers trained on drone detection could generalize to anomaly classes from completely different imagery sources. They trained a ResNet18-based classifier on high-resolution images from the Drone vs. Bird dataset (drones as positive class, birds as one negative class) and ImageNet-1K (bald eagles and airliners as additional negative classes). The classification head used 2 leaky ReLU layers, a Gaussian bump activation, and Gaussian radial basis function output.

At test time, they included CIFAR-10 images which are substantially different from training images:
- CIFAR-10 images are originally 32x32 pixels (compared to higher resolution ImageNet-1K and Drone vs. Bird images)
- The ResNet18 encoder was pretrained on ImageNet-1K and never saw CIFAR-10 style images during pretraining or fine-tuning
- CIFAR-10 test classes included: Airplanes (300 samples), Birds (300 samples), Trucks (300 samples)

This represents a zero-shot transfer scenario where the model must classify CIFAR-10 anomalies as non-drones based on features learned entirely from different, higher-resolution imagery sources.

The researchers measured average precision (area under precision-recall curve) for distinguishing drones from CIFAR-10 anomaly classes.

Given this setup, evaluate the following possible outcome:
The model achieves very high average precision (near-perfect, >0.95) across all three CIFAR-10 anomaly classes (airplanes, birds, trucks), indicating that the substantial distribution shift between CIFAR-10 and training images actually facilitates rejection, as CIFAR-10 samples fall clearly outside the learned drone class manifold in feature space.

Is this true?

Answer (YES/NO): NO